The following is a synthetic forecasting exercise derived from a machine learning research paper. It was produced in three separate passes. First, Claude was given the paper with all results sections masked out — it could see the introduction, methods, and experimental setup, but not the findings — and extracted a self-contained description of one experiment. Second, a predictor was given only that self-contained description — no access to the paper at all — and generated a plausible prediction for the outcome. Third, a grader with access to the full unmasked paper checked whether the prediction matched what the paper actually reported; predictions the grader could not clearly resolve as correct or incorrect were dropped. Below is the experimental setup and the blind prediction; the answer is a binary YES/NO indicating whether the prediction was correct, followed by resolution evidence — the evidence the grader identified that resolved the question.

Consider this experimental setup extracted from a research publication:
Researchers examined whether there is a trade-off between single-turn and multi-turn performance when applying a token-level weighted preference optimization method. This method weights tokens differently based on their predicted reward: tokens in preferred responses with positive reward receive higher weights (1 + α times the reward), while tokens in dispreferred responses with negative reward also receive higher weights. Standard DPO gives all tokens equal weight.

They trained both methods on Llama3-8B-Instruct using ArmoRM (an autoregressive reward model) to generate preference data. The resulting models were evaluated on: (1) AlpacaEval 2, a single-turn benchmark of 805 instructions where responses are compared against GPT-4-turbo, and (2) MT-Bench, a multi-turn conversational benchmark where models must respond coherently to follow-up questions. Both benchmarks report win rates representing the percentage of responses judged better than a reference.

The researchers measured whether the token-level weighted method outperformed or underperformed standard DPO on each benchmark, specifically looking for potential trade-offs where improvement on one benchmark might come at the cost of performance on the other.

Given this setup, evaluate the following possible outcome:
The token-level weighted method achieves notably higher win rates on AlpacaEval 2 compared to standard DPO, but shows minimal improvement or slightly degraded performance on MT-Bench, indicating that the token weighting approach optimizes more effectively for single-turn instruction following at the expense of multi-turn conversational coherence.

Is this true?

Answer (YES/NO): YES